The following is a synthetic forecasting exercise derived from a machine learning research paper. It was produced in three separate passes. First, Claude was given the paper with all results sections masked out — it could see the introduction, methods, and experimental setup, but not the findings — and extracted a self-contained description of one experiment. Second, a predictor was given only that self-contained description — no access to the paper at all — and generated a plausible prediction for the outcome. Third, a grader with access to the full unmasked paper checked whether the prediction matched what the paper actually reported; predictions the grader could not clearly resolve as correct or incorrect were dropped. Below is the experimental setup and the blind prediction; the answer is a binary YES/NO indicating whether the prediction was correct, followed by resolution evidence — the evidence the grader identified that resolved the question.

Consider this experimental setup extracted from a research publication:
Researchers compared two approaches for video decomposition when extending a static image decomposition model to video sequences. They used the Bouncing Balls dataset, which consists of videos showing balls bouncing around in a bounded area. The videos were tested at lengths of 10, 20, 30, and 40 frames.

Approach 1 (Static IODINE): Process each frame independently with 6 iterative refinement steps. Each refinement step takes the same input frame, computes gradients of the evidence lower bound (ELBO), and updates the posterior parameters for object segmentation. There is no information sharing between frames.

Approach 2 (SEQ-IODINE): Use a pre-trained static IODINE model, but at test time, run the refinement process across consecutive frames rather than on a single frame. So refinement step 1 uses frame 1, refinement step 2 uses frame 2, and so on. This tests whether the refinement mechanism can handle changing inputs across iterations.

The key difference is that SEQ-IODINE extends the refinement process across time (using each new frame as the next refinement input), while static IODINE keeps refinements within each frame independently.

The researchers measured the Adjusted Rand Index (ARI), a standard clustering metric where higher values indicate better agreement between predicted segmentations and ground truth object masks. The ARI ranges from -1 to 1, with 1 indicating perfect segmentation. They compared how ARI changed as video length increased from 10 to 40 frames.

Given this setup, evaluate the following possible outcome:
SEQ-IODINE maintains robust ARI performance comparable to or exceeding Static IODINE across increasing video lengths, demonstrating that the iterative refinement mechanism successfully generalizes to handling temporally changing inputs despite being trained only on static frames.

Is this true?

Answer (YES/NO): NO